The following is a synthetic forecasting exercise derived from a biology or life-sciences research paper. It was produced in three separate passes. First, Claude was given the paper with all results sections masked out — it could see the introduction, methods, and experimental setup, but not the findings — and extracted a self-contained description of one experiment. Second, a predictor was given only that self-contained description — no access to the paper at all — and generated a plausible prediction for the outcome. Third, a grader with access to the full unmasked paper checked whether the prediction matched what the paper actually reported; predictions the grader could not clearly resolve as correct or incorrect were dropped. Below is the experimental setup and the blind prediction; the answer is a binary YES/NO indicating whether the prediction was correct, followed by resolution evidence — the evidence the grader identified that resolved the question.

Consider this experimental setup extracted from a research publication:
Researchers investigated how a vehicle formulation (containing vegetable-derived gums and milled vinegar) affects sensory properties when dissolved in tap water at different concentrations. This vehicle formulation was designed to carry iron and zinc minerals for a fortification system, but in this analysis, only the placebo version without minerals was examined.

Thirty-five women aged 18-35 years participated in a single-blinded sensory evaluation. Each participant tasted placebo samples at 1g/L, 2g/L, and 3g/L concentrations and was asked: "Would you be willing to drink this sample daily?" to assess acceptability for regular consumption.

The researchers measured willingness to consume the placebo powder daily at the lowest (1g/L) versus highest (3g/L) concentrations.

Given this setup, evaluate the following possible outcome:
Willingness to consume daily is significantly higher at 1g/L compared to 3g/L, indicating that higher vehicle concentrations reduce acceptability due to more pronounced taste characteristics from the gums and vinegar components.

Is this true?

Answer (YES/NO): YES